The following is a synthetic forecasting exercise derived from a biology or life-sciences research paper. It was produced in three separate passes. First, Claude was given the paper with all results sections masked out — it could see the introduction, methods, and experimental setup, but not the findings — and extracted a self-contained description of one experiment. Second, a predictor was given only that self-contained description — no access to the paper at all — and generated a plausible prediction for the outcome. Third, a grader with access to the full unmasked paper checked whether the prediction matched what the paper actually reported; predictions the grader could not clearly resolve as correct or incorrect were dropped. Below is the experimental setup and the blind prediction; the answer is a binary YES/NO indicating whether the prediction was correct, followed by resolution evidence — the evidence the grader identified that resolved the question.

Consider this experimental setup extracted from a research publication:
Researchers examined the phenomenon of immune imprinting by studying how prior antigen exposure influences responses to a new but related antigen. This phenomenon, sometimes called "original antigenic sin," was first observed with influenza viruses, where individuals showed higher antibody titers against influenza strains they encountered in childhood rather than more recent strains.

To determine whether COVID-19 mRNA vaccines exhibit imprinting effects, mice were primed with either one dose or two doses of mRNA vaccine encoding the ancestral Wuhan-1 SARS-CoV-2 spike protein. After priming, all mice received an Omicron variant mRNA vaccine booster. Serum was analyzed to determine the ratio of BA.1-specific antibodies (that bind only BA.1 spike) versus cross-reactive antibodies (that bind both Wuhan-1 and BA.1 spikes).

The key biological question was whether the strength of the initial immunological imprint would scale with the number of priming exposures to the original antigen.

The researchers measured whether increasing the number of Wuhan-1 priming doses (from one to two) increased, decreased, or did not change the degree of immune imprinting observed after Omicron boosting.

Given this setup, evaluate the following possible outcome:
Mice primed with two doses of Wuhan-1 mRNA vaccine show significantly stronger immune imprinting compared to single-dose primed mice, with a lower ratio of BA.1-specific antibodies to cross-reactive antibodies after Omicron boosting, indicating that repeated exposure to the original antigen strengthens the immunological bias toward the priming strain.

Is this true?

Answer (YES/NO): YES